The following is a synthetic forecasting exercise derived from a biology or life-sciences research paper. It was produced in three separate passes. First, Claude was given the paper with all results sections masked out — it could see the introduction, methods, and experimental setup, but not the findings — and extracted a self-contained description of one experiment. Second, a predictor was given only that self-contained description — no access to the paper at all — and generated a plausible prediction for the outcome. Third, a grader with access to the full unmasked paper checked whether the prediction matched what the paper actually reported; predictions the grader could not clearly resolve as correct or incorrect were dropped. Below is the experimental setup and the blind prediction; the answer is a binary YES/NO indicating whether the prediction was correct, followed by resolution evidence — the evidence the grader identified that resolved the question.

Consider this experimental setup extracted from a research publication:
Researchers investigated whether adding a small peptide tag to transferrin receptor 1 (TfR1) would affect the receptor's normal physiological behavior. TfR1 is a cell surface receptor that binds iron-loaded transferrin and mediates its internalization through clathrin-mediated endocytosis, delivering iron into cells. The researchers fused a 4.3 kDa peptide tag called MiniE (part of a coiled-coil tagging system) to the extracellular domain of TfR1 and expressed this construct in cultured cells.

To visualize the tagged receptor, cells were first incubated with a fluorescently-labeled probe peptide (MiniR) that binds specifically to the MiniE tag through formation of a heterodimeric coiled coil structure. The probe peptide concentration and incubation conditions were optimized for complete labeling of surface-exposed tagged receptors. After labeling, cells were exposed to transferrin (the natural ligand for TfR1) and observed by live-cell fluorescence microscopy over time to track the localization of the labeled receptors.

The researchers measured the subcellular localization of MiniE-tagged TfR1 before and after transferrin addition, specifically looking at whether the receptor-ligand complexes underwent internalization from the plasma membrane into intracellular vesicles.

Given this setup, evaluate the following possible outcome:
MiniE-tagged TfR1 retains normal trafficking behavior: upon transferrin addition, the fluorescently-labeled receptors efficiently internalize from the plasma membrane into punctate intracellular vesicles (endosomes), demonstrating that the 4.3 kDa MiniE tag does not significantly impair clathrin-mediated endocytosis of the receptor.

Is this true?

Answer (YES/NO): YES